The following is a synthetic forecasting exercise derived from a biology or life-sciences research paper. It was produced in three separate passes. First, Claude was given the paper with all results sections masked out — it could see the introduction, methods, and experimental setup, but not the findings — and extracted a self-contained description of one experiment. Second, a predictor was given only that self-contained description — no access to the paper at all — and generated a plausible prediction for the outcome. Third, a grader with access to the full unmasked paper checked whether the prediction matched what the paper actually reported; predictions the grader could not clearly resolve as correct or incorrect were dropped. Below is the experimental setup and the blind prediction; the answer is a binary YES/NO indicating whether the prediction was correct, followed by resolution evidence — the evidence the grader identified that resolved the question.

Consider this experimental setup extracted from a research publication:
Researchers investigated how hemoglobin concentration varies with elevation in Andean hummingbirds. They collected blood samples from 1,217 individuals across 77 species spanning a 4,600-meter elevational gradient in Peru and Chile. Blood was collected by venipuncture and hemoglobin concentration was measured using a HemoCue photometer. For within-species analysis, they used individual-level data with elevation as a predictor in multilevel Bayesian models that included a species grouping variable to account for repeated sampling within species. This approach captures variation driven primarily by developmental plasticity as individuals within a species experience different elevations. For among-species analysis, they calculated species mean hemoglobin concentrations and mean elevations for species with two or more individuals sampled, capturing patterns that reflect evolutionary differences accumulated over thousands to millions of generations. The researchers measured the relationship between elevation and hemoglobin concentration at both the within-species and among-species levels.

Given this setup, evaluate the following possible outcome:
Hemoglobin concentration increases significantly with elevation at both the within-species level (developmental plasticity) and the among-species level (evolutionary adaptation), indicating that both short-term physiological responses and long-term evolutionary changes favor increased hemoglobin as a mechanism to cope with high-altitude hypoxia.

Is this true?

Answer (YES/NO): YES